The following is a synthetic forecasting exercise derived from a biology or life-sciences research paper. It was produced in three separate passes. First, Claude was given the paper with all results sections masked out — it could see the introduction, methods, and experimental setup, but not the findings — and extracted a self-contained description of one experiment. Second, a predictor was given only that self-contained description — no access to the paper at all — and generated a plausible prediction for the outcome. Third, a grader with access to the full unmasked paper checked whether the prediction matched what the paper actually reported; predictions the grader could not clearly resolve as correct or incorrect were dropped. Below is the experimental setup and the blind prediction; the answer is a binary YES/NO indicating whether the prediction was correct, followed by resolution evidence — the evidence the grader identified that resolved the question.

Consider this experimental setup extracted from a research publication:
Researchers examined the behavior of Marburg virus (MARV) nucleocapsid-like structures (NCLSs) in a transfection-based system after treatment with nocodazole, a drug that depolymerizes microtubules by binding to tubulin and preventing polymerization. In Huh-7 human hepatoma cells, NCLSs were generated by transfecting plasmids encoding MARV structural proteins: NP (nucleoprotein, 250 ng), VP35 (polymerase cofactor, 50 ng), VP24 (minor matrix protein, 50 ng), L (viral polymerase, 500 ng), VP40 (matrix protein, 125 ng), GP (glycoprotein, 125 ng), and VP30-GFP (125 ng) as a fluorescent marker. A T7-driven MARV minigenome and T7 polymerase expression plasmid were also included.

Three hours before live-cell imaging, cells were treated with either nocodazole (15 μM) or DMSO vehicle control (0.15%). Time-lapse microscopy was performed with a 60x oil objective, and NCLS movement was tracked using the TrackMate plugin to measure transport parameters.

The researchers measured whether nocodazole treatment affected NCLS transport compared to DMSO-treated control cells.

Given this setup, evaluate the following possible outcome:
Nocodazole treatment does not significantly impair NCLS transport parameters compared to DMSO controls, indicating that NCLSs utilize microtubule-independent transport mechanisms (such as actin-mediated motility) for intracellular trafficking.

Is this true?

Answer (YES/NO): YES